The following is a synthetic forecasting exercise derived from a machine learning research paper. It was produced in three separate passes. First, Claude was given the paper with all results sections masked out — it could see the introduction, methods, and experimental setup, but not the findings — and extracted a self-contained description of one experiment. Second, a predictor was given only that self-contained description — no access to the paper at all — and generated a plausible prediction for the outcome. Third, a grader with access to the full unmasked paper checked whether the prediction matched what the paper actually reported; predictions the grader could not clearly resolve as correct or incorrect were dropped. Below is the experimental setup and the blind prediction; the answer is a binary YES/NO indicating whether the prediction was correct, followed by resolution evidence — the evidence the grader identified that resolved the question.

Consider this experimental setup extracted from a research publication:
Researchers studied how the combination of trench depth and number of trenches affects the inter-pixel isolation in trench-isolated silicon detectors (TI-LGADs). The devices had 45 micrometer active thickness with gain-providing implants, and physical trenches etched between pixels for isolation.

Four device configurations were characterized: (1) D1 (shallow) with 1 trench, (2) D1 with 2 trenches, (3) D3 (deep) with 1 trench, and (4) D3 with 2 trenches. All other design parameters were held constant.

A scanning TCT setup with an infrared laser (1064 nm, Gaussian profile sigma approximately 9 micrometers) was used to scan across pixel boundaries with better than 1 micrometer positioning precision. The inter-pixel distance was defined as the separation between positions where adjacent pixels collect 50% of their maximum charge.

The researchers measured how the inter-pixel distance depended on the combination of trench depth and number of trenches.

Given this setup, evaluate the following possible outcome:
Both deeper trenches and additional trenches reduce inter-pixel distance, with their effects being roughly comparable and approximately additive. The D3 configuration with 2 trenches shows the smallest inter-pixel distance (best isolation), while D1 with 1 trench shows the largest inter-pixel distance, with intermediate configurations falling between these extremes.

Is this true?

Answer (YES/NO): NO